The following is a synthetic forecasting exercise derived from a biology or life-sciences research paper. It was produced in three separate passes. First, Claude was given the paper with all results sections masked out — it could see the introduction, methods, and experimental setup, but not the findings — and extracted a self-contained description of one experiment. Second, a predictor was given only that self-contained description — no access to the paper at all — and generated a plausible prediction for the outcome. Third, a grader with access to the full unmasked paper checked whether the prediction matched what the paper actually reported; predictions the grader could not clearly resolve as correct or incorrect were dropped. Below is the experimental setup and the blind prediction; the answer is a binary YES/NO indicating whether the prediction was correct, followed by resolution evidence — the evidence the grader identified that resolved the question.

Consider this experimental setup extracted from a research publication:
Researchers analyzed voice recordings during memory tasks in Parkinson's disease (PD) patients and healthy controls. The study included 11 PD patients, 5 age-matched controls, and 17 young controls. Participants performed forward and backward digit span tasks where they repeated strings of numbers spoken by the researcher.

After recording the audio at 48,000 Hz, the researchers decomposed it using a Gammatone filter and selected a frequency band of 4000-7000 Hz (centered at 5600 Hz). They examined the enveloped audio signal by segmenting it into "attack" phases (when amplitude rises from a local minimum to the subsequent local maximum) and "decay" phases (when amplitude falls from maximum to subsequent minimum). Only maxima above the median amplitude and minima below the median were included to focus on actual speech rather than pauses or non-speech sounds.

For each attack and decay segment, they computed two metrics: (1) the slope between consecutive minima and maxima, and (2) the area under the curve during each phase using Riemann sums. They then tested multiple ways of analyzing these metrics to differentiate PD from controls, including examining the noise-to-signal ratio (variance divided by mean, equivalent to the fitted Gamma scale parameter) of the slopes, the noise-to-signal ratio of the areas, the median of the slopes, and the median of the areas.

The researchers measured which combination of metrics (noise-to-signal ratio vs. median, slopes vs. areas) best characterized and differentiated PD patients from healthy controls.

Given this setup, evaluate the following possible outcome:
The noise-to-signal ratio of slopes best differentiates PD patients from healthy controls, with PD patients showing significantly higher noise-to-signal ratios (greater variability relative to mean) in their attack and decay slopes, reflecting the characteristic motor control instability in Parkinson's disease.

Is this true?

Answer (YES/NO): NO